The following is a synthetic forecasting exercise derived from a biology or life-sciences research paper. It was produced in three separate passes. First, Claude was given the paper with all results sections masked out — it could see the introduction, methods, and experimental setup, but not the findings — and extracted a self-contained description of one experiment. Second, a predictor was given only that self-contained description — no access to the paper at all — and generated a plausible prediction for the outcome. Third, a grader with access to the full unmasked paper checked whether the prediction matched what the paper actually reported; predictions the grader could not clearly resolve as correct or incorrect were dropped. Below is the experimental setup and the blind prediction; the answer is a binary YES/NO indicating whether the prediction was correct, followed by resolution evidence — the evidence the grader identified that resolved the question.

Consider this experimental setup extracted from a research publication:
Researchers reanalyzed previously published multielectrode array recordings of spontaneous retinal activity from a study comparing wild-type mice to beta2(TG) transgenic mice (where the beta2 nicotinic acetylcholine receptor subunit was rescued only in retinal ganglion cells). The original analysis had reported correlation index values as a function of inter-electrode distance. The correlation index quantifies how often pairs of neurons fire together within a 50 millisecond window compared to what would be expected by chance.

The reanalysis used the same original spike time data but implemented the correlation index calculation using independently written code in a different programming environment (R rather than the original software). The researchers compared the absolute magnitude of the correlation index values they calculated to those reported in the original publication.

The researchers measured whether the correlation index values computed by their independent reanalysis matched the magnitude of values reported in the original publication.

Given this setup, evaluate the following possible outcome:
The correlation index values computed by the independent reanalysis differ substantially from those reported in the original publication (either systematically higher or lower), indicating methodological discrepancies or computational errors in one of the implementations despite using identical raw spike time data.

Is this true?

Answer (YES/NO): YES